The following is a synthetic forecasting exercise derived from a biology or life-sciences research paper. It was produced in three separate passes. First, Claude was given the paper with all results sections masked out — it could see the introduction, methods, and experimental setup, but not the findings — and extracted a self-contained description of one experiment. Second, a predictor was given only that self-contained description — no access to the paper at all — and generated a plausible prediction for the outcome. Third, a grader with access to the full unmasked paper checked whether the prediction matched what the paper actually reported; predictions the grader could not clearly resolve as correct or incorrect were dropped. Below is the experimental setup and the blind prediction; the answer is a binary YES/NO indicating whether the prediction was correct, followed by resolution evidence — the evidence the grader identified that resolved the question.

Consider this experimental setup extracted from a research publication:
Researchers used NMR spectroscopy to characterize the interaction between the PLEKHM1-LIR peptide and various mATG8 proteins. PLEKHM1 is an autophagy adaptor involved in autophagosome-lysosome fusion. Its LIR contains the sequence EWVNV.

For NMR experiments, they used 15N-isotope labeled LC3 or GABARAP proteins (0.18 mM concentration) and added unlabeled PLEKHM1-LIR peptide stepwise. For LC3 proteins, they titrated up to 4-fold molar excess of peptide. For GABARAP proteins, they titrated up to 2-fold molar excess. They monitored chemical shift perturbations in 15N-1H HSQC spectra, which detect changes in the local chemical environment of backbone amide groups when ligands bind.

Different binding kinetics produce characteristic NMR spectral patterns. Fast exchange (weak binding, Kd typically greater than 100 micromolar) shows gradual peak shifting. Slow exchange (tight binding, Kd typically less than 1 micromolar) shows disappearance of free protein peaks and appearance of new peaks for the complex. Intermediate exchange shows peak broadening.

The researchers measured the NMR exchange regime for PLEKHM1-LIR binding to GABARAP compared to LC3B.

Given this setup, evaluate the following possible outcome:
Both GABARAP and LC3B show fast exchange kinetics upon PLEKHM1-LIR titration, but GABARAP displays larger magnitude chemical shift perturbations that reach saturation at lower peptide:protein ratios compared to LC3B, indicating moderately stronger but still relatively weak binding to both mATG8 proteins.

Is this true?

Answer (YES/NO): NO